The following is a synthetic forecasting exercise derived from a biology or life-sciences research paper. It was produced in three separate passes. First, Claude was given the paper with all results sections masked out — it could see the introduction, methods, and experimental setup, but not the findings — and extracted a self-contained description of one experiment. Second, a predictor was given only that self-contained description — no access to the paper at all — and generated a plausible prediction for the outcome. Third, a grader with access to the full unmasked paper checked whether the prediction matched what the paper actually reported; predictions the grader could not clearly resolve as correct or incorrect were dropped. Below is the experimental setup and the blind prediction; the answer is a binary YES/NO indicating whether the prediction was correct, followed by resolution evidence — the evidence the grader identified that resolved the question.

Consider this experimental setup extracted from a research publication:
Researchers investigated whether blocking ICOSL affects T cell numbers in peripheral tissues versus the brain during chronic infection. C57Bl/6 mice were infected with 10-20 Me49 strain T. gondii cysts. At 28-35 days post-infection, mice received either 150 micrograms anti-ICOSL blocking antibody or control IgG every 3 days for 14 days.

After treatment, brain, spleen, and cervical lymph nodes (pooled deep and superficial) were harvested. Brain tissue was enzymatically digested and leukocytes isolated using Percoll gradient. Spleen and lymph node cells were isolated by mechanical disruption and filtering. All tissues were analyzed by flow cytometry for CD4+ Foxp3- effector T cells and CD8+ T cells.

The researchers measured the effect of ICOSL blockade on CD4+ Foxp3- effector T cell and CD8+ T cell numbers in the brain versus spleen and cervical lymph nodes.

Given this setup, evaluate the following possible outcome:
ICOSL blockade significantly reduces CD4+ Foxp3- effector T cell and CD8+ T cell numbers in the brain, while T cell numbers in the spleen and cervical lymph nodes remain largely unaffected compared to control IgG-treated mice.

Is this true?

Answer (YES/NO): NO